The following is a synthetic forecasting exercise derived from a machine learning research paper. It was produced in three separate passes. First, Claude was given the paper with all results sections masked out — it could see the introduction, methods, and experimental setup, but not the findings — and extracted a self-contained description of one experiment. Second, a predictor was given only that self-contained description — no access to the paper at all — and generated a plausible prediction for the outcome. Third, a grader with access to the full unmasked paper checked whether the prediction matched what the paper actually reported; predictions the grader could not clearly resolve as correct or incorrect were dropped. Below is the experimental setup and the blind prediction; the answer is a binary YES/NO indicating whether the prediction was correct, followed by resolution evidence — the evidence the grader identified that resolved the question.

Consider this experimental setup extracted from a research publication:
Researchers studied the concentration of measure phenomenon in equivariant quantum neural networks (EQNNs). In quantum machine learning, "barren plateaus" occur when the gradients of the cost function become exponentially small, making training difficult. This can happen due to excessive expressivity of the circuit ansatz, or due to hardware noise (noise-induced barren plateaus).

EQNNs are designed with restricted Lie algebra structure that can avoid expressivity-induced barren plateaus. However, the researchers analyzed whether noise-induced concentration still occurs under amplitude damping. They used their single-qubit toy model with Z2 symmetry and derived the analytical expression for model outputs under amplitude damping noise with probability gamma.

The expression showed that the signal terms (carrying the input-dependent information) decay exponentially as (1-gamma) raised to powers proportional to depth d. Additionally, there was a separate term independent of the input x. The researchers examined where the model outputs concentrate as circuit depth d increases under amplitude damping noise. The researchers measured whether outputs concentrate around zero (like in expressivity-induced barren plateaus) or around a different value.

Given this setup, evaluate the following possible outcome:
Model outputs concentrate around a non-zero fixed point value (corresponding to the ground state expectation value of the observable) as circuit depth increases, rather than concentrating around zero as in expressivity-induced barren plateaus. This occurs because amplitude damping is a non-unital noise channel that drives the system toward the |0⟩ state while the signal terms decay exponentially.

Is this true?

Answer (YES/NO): NO